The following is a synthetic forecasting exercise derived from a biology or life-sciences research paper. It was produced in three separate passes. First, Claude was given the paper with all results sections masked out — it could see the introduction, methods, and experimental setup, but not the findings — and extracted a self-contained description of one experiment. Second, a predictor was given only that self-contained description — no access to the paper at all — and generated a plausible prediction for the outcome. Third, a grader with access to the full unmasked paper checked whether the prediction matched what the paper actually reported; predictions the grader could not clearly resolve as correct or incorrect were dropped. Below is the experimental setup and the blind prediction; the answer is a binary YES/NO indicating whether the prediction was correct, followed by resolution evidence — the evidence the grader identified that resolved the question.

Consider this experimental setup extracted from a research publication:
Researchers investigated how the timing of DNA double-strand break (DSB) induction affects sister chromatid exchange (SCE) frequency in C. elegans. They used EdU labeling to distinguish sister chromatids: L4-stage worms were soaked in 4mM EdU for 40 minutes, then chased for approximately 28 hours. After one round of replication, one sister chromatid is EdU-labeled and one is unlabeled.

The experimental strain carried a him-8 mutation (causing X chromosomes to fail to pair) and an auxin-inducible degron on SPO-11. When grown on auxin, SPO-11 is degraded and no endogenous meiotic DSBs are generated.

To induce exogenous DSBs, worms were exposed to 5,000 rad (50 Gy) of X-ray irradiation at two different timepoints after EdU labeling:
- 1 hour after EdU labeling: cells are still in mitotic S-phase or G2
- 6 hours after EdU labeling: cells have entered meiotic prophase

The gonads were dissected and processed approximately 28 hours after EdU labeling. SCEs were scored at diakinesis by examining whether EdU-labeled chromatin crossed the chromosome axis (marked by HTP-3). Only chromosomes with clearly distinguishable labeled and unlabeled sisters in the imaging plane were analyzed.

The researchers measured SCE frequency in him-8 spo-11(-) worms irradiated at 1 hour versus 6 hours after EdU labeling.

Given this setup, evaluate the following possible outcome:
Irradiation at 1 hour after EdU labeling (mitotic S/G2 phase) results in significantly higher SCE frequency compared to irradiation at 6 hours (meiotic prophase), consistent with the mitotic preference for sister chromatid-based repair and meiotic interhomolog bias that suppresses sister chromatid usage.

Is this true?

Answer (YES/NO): NO